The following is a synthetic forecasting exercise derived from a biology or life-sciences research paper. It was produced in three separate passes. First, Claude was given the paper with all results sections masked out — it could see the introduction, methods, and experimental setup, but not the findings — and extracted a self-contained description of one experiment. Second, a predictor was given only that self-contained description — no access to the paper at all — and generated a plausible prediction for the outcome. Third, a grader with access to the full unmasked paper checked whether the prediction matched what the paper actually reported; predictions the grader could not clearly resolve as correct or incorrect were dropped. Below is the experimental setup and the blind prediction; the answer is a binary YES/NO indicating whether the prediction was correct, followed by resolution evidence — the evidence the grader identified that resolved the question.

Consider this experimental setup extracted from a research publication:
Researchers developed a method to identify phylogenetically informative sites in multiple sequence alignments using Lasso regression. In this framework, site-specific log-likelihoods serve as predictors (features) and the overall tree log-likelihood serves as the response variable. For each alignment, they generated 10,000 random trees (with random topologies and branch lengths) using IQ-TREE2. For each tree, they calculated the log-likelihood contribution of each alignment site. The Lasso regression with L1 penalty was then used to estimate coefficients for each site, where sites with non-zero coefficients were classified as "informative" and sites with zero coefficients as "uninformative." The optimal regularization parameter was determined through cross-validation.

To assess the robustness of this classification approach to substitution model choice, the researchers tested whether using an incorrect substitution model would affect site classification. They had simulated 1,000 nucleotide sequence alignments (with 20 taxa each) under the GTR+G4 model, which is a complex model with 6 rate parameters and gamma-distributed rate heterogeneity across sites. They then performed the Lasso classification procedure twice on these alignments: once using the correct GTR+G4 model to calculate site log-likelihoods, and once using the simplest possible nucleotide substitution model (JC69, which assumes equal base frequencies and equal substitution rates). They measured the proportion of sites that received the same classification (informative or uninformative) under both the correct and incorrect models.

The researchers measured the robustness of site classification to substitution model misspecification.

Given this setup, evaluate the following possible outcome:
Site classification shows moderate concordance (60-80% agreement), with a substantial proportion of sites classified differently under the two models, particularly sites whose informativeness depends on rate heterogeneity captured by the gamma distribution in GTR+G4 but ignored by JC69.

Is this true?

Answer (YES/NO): NO